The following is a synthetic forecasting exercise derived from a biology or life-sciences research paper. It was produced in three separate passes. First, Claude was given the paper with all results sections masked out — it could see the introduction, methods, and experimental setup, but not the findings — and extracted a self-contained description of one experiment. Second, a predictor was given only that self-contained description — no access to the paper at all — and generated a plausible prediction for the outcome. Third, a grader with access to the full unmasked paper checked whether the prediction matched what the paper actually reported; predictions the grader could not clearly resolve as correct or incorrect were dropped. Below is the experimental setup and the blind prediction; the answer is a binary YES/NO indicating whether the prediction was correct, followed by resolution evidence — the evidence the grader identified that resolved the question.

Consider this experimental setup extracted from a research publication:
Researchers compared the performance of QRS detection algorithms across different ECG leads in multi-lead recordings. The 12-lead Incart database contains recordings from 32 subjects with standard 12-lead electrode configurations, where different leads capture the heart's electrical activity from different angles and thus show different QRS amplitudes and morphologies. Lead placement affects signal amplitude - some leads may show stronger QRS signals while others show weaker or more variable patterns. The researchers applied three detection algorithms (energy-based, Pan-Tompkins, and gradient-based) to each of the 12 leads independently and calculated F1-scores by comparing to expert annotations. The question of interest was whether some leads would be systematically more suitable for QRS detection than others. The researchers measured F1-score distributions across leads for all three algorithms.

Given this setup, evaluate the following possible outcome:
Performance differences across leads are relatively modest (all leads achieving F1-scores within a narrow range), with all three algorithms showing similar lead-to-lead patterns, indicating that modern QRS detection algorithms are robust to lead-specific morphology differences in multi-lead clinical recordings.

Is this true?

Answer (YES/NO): NO